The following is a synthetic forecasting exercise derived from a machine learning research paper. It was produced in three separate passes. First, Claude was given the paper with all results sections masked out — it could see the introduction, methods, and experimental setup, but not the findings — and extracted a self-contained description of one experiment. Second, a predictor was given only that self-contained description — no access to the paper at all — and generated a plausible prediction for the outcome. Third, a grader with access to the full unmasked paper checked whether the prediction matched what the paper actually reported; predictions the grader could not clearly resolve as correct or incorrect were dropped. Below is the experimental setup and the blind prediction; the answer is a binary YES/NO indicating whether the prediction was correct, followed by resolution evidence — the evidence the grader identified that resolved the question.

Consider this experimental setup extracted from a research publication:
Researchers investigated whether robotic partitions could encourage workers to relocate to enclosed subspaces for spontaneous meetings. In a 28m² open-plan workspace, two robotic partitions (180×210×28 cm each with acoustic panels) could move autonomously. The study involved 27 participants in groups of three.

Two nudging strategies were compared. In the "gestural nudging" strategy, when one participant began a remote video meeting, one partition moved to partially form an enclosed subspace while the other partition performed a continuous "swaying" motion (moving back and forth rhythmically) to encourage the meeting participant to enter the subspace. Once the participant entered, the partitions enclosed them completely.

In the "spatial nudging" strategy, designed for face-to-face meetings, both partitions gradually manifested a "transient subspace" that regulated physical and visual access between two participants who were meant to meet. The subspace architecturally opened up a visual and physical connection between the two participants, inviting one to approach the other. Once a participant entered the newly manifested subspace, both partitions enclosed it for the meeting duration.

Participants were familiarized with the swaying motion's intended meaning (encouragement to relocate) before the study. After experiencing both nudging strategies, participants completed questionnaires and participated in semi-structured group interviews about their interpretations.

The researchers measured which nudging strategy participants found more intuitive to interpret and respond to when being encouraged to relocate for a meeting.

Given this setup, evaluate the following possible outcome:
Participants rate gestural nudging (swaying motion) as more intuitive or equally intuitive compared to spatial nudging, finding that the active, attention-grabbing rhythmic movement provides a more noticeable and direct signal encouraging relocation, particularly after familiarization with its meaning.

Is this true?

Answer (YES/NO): NO